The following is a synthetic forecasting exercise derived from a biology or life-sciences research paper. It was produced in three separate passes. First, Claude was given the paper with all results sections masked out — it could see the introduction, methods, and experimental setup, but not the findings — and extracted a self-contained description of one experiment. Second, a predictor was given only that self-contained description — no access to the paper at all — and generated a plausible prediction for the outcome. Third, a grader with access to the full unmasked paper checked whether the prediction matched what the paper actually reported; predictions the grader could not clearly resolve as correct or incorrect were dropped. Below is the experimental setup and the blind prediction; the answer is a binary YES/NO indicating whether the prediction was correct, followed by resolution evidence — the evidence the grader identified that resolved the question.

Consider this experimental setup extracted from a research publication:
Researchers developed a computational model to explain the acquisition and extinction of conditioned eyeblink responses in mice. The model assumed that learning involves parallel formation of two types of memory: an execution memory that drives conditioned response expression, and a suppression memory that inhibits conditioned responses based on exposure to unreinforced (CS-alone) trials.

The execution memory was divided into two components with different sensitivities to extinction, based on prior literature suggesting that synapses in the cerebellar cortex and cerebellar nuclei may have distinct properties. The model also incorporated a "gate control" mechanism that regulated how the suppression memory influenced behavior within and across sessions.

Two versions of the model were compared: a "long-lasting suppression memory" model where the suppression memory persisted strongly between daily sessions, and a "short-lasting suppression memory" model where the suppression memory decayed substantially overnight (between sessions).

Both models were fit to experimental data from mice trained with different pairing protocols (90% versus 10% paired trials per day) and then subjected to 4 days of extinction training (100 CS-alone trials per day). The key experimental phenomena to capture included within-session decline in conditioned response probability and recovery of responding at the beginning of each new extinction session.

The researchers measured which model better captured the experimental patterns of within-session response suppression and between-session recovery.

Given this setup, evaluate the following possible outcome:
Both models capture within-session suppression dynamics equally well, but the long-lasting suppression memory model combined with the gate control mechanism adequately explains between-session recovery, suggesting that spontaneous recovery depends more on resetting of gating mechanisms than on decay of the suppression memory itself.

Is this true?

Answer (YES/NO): YES